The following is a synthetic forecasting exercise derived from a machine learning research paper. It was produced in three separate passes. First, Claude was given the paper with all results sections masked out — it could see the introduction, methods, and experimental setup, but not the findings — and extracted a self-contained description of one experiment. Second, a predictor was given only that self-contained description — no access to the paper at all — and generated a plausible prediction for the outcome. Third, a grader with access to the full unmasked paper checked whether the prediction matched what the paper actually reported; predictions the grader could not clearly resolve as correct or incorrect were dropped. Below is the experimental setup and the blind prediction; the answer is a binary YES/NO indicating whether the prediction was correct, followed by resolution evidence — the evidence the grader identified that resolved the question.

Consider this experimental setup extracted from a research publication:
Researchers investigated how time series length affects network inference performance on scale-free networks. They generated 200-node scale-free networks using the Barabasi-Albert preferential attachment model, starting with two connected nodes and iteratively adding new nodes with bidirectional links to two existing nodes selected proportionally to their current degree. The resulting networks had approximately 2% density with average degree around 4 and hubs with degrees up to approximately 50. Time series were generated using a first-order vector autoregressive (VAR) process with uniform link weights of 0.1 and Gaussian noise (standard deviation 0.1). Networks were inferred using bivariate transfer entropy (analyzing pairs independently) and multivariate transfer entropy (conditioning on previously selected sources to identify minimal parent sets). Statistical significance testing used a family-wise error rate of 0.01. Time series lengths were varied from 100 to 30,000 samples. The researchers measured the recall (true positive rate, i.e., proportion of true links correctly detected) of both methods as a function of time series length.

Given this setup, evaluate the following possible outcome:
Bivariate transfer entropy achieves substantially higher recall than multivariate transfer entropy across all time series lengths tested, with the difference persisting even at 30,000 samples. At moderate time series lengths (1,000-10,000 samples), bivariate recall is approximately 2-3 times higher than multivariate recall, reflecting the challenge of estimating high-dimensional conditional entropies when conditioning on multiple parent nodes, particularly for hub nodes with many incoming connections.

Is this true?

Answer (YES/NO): NO